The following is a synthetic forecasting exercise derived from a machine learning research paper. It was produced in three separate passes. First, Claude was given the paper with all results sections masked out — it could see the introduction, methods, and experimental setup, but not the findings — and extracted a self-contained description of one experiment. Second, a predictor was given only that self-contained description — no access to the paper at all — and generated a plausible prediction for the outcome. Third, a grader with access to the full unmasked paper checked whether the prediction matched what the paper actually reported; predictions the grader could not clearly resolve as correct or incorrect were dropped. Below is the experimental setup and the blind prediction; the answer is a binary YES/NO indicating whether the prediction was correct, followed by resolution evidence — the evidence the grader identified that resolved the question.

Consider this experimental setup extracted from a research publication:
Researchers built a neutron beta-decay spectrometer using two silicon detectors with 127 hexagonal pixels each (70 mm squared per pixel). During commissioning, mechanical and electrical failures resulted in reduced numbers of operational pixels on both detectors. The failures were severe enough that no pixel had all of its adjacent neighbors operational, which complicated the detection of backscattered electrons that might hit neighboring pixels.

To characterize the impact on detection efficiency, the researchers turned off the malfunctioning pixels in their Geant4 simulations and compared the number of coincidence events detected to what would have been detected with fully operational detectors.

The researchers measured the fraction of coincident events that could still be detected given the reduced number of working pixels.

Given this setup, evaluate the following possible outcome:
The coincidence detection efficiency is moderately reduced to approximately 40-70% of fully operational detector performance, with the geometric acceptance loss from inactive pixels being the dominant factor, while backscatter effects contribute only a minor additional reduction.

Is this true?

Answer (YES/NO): NO